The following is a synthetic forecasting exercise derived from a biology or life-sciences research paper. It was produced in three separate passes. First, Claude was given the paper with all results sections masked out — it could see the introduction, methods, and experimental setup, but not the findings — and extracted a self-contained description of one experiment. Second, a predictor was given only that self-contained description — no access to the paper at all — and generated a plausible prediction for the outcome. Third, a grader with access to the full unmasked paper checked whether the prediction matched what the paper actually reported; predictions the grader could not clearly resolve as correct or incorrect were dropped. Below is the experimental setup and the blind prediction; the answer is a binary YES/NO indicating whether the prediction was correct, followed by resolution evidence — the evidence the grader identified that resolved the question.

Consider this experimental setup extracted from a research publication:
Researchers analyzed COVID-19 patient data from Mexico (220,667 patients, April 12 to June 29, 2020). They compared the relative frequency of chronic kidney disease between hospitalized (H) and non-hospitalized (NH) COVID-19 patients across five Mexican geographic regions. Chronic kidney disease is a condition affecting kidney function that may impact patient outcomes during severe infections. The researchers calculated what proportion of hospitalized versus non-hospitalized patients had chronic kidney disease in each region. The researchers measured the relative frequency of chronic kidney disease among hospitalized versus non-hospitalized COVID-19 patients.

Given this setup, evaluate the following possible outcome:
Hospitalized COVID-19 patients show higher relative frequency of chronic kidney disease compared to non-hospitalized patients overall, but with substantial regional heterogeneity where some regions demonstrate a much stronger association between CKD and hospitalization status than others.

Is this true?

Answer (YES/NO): YES